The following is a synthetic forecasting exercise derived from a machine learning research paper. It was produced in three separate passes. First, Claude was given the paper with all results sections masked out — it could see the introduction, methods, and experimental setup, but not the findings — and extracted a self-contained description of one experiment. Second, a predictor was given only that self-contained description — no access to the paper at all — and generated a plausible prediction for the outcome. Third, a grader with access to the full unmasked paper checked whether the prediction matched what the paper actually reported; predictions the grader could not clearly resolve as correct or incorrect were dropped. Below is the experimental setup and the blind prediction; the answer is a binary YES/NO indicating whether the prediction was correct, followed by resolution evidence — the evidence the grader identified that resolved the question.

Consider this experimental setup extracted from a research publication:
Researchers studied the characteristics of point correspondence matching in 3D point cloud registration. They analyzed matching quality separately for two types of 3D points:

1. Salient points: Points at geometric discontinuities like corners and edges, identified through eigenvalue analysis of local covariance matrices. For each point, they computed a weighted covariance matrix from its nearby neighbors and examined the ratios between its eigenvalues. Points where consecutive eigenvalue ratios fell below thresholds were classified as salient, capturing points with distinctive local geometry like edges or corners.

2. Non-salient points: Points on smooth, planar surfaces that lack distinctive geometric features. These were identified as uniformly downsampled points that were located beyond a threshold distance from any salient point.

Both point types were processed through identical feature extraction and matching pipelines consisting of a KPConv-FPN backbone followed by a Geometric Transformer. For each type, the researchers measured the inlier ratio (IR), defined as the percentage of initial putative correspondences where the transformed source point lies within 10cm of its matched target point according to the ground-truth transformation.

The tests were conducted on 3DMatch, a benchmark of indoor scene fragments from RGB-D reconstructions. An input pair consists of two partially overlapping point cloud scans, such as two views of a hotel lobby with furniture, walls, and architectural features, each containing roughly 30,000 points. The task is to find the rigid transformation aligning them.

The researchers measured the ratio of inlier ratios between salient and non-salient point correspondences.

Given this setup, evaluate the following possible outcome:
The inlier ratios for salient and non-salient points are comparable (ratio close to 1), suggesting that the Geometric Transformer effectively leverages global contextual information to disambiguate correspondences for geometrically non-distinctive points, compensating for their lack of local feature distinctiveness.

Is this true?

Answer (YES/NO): NO